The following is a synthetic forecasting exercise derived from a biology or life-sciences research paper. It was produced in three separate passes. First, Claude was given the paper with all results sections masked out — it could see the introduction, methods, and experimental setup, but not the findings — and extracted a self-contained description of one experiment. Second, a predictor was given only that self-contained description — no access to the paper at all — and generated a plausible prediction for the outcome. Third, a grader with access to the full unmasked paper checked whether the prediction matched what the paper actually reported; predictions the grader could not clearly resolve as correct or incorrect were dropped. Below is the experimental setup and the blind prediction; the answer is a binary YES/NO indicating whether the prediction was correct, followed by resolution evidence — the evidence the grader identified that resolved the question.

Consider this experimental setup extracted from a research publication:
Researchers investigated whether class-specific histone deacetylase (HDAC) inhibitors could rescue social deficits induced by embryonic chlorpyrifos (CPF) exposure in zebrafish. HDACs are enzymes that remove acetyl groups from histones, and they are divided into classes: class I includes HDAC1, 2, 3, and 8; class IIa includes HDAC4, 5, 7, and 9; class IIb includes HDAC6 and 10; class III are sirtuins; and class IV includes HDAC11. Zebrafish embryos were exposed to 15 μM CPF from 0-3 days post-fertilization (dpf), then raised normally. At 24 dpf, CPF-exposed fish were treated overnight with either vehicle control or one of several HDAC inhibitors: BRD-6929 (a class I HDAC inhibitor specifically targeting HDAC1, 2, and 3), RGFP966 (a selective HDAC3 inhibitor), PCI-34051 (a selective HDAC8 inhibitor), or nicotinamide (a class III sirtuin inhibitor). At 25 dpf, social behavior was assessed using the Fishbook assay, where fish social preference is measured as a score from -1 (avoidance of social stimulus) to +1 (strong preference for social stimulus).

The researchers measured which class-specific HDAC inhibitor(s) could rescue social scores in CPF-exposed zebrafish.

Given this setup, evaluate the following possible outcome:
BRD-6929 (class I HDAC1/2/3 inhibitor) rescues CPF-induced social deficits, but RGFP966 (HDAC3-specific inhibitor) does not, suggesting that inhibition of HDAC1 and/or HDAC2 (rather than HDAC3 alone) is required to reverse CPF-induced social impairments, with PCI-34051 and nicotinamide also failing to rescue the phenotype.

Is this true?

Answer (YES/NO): NO